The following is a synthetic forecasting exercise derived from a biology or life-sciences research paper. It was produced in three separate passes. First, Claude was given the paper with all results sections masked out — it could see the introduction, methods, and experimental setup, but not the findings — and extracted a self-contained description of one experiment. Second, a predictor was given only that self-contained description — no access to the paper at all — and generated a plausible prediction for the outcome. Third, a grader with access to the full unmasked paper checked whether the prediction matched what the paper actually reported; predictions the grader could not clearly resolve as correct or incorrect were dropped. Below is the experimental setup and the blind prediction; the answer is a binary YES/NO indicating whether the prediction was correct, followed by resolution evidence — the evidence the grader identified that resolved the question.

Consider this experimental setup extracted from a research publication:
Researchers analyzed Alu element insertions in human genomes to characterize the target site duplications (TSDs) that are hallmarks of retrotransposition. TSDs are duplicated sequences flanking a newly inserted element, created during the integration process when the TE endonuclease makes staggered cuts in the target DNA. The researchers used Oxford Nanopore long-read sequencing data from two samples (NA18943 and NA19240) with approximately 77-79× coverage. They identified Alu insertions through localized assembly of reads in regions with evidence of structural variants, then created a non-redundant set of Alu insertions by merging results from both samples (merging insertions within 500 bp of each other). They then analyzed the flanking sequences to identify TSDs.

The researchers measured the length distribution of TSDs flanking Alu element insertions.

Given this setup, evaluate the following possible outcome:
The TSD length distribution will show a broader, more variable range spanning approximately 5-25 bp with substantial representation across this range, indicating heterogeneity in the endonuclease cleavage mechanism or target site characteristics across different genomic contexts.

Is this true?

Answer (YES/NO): NO